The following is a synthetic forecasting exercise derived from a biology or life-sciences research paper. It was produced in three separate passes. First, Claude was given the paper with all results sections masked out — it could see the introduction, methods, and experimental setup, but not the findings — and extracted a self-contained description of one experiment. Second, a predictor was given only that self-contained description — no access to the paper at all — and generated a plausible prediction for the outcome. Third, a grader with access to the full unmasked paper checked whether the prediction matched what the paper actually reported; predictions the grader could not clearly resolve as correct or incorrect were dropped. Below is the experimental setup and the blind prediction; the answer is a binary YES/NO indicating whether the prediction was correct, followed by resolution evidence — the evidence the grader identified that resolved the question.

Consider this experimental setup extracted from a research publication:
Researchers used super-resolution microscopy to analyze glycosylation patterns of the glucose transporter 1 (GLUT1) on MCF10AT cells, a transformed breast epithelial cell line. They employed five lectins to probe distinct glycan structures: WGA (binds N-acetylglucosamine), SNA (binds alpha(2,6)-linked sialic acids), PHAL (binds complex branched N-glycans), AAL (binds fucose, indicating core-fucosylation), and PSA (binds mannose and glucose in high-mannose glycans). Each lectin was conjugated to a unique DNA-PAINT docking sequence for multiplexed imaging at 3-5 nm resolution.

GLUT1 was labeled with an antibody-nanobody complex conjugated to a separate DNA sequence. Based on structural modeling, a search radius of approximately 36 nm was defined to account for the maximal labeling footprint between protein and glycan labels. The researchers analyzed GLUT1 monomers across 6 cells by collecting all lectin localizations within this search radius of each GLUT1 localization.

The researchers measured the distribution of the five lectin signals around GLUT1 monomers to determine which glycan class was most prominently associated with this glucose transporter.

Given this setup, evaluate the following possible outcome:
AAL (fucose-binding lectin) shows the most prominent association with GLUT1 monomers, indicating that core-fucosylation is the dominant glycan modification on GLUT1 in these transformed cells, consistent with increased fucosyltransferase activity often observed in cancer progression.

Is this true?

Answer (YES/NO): YES